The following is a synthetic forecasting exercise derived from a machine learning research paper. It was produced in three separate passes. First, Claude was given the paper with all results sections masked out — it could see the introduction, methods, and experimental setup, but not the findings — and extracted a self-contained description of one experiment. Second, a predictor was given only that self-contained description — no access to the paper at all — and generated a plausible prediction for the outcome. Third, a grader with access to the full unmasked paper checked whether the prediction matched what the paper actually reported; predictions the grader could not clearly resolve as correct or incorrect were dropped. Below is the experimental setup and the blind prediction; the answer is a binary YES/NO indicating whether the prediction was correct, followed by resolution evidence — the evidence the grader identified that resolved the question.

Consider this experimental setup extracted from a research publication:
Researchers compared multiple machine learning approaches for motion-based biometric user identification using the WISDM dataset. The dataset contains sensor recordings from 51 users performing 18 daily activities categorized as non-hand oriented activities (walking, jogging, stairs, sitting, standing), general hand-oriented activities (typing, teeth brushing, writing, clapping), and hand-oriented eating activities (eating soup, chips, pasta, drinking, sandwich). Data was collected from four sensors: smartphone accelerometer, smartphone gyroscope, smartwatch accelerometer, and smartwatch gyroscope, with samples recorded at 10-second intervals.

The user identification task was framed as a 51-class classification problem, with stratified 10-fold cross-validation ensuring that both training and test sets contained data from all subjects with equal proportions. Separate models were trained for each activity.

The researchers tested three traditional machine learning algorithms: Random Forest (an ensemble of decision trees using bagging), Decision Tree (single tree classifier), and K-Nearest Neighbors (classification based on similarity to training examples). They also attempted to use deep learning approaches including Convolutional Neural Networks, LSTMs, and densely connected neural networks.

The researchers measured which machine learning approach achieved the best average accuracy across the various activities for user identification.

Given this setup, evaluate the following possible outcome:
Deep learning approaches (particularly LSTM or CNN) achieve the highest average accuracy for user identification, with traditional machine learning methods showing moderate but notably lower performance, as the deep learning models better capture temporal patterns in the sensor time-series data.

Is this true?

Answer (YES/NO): NO